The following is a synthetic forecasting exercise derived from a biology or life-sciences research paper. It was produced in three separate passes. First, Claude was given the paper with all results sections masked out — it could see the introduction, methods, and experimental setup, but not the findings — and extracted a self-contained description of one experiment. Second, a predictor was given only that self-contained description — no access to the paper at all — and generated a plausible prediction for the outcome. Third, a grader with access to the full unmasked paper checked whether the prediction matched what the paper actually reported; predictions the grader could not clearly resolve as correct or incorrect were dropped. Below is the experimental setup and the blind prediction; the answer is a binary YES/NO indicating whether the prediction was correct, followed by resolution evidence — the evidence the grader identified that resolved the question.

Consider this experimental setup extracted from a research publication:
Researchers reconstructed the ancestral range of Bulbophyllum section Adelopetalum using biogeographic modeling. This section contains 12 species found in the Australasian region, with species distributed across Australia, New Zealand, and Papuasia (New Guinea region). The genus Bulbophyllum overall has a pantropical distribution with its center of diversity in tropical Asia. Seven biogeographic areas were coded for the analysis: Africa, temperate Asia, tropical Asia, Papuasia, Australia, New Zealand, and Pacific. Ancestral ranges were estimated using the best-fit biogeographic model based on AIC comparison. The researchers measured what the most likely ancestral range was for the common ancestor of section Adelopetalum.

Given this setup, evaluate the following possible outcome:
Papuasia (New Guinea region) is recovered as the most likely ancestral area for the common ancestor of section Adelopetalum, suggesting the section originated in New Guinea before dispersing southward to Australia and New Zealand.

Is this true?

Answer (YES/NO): NO